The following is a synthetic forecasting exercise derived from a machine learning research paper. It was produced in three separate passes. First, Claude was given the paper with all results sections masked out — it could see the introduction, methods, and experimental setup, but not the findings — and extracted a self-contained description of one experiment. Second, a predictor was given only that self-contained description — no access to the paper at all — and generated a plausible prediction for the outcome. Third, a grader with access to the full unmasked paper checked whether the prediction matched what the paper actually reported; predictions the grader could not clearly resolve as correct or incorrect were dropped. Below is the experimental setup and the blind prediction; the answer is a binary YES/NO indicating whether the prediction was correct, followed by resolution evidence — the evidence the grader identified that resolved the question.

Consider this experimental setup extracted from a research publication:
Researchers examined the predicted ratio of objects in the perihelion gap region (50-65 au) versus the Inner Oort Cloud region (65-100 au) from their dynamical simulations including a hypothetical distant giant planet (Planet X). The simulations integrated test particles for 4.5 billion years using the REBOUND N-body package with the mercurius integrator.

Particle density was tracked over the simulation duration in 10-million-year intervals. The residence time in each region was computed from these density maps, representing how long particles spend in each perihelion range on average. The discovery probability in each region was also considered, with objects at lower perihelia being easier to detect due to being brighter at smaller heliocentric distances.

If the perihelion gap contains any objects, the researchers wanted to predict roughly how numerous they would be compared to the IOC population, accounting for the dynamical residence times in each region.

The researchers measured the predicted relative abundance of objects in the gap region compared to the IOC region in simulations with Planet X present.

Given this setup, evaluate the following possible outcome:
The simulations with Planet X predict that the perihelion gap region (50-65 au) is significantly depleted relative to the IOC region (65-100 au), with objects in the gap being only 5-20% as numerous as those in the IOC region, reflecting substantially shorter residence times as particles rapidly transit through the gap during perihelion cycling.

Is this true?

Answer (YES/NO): YES